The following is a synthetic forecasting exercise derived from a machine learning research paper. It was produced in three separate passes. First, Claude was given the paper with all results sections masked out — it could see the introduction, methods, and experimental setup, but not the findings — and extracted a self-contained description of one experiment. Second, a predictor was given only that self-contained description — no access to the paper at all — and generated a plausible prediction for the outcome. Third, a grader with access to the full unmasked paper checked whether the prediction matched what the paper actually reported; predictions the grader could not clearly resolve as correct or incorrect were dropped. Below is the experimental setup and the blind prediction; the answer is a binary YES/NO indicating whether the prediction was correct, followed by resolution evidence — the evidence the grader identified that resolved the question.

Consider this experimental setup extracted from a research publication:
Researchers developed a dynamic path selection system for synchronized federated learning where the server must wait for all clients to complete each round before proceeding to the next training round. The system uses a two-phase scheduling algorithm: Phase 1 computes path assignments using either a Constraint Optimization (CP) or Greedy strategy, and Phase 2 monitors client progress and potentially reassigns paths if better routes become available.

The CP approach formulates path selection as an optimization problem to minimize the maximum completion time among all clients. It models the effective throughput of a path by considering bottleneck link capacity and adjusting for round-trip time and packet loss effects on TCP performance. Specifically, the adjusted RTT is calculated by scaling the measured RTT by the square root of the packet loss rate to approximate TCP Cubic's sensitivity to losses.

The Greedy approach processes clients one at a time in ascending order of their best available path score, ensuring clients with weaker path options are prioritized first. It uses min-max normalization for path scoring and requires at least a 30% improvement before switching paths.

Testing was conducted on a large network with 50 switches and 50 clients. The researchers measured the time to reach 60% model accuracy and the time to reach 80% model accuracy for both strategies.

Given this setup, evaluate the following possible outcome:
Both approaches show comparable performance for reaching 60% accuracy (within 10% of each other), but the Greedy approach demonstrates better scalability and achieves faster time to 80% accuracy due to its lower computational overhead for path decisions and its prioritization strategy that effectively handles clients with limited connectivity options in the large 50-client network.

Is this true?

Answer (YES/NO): NO